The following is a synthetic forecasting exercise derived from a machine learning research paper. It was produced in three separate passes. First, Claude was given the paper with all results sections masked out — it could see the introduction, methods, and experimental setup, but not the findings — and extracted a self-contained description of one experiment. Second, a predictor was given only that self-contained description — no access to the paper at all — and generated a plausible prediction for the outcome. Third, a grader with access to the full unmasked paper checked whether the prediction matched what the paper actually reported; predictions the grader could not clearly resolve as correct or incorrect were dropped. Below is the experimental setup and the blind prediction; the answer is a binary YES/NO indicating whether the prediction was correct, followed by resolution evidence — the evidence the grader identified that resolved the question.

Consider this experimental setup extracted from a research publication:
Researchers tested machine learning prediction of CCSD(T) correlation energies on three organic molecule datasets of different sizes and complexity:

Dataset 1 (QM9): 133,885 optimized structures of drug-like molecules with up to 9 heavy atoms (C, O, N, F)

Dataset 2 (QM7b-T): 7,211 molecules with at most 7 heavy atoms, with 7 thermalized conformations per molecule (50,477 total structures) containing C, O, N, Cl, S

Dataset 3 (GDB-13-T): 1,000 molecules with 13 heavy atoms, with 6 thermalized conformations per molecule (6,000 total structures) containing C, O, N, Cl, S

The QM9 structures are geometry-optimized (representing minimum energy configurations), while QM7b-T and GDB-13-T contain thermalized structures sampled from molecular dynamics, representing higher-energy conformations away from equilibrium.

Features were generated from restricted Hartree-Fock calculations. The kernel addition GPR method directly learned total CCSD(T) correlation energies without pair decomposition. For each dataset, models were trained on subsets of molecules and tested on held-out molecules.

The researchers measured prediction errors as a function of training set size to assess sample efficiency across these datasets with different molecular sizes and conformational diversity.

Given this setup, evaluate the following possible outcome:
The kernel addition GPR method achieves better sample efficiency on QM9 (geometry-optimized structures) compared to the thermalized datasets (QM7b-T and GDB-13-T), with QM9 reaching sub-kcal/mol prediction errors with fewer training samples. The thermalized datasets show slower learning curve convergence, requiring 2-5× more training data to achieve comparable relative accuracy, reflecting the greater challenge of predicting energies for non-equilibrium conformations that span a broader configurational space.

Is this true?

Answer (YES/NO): NO